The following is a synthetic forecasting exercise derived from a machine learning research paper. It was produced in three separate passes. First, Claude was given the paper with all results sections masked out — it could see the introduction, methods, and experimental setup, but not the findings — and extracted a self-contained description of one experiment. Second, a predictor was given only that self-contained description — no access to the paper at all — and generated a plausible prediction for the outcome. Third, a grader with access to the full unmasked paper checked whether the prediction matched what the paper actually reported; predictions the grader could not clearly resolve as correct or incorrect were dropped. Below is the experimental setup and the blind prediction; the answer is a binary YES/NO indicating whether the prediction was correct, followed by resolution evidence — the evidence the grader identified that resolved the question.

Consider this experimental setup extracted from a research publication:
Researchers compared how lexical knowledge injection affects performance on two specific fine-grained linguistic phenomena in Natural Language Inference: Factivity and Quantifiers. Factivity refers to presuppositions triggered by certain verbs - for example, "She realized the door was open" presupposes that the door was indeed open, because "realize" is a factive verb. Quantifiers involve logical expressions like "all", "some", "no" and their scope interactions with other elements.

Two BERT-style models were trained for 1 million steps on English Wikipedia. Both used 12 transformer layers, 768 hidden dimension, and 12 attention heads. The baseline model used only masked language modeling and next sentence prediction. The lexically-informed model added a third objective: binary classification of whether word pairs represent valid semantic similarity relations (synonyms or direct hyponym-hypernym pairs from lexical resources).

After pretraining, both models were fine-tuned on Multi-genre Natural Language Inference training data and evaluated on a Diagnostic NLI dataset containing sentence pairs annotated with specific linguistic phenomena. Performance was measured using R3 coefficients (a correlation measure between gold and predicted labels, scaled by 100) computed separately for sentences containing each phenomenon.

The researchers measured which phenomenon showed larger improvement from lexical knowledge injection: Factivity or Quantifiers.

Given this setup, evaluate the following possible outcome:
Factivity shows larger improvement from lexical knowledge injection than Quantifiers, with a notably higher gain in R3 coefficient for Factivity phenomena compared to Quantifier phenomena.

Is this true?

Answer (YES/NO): YES